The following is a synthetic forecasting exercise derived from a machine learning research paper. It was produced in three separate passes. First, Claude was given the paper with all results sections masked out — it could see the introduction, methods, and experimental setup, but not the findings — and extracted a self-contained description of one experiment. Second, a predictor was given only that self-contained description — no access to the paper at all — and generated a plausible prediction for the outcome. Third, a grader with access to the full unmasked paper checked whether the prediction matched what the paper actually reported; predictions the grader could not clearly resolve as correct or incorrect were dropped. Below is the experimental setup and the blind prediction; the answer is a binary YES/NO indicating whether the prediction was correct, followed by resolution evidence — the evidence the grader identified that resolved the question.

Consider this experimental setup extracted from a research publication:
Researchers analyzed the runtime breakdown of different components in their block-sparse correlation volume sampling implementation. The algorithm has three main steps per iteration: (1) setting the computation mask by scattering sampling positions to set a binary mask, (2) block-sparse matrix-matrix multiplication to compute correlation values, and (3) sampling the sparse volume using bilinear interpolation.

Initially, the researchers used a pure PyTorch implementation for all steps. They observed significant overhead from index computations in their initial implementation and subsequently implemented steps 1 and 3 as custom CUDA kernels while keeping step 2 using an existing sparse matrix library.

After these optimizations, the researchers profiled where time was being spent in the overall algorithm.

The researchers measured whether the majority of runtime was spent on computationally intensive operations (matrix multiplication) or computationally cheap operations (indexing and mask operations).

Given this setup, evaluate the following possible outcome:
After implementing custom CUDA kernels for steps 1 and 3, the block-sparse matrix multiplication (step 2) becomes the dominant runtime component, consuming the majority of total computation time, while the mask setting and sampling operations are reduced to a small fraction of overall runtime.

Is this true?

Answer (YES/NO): NO